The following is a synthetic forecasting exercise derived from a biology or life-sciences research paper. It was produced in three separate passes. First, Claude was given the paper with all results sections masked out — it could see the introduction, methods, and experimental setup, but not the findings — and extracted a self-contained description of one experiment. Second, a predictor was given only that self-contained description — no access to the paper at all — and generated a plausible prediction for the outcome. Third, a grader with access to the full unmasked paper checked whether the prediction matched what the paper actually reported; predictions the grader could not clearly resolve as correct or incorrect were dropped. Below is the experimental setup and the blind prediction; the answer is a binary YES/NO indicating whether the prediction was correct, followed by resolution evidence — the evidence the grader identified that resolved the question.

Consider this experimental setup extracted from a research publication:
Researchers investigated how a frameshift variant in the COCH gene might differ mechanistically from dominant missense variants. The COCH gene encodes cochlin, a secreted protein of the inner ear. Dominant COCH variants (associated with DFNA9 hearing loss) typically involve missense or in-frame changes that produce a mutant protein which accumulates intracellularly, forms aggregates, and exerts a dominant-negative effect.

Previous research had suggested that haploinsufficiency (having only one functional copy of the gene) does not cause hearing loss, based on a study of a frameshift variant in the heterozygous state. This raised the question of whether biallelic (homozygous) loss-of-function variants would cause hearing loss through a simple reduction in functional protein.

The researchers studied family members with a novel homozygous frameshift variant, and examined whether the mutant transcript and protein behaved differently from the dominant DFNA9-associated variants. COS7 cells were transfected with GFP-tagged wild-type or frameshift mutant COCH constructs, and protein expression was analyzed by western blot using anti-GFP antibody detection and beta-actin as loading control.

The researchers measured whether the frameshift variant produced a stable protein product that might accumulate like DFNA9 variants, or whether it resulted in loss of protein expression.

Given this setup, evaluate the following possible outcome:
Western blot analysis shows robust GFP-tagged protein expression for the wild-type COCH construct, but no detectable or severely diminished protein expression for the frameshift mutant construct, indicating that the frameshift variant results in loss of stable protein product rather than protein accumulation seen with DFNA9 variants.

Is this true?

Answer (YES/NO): YES